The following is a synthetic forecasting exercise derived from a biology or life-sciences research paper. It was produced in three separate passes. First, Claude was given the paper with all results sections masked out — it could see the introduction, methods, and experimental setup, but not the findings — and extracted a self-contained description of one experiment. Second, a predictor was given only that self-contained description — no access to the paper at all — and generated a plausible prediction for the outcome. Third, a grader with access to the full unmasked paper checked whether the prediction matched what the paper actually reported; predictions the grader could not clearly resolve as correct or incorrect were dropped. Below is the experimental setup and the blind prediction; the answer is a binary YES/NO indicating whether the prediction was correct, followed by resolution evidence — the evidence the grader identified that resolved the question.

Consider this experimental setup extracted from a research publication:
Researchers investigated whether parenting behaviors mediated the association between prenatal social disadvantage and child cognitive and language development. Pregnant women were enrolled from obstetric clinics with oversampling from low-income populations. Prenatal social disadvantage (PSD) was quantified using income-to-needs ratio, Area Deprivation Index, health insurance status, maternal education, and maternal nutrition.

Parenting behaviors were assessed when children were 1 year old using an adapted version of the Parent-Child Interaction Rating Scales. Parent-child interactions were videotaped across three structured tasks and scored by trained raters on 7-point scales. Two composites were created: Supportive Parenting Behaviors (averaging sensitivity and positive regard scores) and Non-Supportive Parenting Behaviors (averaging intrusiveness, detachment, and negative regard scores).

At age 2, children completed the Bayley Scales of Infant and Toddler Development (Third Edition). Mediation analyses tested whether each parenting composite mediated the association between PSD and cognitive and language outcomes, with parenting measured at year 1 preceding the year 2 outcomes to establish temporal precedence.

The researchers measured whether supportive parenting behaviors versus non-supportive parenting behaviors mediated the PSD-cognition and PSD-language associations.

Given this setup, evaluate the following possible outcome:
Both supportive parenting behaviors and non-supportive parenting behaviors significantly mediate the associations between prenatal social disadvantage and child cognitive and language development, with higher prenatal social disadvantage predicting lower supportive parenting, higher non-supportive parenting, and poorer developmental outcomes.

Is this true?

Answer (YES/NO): NO